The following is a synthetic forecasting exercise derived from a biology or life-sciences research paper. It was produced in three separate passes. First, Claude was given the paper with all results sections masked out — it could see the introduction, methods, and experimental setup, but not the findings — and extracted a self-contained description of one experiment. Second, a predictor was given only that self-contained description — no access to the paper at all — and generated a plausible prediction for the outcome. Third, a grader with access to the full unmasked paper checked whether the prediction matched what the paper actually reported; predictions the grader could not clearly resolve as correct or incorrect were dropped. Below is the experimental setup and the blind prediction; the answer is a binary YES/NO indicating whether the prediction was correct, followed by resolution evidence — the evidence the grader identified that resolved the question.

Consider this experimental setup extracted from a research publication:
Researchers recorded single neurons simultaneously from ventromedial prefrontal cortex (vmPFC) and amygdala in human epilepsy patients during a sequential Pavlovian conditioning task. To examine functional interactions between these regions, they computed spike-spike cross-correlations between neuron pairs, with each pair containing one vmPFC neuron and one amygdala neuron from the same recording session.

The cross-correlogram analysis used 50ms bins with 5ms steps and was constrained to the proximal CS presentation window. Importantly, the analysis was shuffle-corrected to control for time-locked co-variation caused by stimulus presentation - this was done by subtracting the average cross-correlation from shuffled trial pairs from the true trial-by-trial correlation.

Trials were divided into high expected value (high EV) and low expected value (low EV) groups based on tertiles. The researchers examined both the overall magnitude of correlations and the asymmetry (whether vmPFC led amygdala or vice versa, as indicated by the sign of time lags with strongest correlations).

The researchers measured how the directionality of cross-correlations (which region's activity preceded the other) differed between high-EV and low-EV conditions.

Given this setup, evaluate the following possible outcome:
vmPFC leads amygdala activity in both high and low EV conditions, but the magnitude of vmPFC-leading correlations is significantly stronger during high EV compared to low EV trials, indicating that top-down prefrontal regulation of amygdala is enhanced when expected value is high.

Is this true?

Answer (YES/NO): NO